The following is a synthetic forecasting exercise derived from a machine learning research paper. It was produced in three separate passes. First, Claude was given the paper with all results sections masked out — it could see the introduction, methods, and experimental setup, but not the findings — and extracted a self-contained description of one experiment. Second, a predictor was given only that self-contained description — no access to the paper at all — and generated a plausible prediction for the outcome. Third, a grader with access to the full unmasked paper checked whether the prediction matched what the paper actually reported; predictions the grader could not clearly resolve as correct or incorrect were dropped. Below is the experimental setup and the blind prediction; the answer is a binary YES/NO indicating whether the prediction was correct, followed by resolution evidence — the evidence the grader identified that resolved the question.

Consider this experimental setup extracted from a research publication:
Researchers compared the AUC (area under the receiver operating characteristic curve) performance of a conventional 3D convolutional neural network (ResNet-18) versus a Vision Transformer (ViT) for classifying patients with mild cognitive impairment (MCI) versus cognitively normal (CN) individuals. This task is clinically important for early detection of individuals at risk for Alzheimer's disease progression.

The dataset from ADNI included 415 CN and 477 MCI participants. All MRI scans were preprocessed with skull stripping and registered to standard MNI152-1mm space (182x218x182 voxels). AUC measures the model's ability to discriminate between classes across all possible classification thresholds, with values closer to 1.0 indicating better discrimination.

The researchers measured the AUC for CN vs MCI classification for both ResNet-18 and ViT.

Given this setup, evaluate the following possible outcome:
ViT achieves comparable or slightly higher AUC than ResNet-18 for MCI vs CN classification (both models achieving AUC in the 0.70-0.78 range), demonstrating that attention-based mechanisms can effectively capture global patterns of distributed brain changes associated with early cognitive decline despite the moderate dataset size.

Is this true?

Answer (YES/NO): NO